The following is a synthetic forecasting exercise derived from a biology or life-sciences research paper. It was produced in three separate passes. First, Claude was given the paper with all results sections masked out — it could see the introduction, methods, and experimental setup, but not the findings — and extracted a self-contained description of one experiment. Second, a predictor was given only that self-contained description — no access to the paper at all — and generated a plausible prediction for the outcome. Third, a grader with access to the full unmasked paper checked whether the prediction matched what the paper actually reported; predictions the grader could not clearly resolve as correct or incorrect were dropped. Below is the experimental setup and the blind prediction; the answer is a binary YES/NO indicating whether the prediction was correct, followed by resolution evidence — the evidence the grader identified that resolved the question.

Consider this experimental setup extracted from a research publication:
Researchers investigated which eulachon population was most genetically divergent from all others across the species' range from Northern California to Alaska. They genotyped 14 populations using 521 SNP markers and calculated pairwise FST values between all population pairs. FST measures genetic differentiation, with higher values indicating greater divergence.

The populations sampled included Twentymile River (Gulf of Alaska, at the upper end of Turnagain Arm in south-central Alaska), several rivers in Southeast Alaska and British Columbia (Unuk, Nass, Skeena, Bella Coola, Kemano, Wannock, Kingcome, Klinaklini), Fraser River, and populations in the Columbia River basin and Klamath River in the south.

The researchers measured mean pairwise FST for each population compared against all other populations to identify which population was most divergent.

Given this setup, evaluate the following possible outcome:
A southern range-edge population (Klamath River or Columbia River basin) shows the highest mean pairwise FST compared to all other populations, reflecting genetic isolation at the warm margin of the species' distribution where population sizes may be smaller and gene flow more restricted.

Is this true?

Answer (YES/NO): NO